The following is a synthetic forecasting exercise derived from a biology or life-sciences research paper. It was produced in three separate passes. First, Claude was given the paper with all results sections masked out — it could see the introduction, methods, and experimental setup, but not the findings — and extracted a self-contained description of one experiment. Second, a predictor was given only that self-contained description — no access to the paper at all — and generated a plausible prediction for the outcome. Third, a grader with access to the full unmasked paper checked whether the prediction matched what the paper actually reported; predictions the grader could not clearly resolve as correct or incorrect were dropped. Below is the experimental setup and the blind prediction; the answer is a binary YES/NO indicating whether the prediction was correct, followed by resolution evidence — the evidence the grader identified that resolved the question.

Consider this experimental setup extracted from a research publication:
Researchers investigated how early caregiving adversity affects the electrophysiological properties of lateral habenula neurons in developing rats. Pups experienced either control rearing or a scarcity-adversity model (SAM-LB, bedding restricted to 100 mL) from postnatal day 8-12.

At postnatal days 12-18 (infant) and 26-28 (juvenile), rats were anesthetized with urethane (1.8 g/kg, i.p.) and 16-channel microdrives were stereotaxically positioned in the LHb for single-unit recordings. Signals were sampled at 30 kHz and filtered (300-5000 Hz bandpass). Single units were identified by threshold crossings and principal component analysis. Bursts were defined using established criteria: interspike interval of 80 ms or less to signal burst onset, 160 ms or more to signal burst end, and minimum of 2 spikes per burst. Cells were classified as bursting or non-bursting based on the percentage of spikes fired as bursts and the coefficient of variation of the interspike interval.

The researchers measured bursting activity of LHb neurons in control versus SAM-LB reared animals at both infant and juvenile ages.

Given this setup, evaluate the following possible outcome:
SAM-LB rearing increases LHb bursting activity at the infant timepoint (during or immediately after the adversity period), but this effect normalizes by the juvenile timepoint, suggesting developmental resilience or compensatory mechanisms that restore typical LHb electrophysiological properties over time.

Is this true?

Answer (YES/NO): YES